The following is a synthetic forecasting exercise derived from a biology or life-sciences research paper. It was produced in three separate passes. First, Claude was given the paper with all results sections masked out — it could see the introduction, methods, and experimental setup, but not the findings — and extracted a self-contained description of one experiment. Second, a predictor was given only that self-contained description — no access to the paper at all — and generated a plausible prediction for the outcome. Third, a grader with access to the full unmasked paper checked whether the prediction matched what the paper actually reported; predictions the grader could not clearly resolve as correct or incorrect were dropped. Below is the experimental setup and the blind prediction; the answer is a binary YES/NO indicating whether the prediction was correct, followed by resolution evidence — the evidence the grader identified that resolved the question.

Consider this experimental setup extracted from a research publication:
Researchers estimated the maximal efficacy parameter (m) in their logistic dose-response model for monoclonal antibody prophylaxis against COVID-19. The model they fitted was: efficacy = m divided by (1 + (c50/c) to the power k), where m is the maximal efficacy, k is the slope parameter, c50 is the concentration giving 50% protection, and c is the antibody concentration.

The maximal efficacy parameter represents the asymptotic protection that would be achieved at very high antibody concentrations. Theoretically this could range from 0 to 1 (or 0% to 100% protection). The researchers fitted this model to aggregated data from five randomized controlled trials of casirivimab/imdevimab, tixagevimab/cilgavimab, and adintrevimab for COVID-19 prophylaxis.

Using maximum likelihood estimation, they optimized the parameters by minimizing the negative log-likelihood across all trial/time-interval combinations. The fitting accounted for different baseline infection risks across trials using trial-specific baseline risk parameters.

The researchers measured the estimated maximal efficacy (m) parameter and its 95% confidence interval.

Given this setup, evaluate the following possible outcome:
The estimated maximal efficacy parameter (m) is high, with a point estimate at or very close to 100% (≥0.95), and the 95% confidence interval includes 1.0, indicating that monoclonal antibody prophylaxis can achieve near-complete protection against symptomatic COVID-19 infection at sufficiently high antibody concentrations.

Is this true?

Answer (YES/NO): NO